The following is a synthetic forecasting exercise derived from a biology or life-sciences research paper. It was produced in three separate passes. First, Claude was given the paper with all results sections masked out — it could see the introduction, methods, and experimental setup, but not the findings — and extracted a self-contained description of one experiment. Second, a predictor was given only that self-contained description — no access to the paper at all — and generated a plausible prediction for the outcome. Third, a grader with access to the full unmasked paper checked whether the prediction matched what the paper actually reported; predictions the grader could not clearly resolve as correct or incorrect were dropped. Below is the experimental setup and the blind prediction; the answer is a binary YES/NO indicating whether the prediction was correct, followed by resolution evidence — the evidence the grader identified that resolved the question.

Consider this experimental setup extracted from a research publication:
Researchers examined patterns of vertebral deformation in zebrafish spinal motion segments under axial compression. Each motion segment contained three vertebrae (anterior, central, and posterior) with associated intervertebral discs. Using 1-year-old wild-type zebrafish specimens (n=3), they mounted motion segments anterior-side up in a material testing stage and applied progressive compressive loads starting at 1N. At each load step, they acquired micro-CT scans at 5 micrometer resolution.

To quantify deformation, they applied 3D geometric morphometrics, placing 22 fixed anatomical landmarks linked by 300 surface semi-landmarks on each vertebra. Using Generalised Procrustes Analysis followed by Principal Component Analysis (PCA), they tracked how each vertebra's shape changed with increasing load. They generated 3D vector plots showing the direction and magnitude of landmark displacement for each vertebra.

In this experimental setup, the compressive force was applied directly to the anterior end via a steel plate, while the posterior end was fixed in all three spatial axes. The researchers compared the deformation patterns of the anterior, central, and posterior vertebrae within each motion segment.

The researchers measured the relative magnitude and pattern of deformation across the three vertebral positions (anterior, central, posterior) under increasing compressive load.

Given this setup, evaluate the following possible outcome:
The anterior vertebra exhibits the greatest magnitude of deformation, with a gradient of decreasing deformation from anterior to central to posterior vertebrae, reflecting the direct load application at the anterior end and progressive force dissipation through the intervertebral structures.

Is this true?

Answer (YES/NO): YES